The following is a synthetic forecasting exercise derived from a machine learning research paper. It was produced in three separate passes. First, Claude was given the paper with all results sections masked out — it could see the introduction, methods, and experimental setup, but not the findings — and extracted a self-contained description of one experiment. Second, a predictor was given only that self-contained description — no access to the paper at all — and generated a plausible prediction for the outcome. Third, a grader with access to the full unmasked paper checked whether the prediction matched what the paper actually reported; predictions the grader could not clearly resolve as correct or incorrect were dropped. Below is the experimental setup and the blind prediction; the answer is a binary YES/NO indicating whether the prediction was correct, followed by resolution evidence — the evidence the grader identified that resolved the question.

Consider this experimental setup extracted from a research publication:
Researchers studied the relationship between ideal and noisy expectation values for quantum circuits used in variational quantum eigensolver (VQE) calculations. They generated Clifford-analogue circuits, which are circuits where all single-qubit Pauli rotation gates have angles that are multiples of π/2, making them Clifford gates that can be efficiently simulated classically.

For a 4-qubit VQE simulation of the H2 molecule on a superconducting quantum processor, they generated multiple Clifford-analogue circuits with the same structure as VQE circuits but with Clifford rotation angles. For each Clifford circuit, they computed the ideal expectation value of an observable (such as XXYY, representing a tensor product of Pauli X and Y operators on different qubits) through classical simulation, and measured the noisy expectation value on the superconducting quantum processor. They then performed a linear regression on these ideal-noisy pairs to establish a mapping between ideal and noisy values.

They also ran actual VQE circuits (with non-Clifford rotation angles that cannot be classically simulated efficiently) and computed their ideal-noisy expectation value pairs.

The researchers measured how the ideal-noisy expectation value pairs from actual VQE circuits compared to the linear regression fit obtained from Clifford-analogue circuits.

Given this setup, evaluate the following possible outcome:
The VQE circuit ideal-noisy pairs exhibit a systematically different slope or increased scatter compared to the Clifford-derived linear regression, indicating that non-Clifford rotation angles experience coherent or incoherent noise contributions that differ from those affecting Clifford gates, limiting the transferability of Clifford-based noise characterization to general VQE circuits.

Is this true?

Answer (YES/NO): NO